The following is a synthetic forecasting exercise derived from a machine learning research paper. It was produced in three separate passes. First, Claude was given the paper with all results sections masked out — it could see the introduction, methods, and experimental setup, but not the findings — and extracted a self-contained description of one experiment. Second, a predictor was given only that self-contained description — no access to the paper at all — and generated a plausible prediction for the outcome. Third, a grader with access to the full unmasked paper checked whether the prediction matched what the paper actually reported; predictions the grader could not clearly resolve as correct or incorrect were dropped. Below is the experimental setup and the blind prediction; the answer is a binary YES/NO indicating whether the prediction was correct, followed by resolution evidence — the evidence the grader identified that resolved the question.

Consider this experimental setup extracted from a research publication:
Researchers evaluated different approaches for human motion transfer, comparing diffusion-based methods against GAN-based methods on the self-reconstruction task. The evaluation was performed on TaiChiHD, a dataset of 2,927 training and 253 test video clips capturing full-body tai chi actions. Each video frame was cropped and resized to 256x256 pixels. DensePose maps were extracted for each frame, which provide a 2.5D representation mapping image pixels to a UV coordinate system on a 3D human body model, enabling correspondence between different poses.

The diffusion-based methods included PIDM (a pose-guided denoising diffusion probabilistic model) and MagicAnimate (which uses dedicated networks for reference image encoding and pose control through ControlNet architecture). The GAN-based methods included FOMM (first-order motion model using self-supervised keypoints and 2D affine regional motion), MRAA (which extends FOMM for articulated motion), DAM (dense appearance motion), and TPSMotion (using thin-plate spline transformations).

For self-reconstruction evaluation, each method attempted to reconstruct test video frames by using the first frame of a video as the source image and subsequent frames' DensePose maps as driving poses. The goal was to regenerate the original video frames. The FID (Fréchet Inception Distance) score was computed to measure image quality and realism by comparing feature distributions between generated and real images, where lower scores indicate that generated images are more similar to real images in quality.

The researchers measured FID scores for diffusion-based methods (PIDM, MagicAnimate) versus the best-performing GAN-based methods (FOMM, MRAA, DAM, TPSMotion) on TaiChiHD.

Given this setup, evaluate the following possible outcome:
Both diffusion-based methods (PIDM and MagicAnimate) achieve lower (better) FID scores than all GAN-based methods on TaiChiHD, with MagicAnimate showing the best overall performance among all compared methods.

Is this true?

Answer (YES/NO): NO